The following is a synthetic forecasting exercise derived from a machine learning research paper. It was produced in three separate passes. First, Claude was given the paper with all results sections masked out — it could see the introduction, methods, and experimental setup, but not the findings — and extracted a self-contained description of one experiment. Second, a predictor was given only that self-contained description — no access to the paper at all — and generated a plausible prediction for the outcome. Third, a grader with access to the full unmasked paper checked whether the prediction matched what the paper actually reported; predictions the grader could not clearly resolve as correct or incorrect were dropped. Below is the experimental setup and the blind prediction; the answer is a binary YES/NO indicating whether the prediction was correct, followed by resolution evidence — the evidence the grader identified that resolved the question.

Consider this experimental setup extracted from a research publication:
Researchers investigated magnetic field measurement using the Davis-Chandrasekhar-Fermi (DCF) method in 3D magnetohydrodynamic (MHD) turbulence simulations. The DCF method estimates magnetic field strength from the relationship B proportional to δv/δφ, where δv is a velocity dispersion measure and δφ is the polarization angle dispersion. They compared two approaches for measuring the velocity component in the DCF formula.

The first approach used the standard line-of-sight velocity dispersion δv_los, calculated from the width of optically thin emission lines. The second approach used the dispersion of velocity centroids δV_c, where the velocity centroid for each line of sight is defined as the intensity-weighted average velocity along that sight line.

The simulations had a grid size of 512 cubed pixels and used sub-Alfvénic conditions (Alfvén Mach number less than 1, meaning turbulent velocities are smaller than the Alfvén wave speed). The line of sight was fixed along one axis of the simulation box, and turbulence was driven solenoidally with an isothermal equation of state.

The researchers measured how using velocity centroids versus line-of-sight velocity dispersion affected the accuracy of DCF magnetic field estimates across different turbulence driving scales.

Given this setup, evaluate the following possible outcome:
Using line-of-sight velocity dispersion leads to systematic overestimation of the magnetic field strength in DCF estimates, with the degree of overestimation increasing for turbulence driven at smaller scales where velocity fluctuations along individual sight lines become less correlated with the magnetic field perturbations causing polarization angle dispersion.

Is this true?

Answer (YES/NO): YES